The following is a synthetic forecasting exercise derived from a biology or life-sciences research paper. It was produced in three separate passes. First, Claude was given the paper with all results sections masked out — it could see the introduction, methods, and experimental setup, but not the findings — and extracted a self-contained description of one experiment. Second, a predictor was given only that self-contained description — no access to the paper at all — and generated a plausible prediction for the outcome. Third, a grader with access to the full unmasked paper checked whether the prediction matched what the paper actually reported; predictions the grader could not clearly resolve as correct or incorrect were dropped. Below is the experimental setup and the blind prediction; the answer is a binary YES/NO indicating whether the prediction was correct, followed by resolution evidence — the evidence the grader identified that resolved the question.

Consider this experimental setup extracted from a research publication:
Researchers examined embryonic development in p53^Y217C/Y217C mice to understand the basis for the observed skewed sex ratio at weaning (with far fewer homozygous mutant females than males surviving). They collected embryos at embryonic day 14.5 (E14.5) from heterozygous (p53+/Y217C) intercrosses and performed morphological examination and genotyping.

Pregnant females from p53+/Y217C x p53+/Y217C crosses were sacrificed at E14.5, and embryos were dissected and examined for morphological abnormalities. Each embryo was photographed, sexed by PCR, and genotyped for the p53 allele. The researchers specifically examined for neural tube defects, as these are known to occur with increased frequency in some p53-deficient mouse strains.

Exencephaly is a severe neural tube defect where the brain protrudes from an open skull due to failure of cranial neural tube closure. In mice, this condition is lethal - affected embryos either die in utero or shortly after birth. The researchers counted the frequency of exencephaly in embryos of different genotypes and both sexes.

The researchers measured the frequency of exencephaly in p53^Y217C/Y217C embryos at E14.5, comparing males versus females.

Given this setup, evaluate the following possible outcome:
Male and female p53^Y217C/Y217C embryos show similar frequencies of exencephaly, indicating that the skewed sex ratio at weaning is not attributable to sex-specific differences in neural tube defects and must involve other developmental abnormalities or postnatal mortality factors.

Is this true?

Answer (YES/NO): NO